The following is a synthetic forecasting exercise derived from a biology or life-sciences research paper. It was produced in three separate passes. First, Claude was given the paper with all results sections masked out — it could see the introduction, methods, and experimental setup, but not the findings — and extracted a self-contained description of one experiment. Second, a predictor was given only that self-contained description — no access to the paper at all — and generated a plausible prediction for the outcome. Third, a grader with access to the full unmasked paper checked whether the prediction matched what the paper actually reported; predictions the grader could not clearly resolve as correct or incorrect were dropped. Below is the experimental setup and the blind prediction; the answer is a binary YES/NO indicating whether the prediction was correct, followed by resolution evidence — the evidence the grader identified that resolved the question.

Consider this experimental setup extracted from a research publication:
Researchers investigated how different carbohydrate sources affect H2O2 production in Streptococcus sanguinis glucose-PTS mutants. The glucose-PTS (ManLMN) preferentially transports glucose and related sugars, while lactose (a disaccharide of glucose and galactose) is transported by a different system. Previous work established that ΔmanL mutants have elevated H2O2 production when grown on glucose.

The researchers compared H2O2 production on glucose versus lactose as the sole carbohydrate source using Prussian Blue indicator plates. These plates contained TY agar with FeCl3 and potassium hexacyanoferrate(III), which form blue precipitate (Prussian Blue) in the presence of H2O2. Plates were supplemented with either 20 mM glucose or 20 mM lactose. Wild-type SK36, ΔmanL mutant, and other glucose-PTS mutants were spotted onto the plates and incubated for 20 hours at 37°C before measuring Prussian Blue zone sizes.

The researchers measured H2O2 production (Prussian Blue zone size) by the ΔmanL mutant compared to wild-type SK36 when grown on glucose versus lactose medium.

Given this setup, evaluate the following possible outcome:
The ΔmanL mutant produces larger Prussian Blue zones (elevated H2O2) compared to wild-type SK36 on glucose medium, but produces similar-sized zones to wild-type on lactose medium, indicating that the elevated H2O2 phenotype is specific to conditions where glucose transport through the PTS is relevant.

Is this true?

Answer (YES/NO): YES